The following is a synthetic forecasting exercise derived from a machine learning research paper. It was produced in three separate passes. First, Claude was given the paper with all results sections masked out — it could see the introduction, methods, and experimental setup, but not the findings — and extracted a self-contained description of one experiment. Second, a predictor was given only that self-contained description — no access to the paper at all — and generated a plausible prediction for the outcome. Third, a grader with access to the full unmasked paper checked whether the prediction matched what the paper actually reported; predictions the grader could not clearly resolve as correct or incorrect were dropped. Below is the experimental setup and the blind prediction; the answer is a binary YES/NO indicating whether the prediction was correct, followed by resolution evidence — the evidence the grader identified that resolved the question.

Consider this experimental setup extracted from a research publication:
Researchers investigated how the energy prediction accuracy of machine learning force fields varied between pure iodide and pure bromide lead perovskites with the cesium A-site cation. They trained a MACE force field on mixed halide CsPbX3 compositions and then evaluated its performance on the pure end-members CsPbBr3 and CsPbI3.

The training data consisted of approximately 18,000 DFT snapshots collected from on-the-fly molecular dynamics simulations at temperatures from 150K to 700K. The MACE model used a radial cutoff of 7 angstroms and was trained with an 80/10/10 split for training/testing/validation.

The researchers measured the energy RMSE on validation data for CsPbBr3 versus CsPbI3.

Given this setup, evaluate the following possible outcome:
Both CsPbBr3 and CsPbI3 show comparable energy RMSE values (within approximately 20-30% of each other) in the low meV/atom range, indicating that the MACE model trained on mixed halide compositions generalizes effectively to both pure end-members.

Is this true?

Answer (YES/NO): NO